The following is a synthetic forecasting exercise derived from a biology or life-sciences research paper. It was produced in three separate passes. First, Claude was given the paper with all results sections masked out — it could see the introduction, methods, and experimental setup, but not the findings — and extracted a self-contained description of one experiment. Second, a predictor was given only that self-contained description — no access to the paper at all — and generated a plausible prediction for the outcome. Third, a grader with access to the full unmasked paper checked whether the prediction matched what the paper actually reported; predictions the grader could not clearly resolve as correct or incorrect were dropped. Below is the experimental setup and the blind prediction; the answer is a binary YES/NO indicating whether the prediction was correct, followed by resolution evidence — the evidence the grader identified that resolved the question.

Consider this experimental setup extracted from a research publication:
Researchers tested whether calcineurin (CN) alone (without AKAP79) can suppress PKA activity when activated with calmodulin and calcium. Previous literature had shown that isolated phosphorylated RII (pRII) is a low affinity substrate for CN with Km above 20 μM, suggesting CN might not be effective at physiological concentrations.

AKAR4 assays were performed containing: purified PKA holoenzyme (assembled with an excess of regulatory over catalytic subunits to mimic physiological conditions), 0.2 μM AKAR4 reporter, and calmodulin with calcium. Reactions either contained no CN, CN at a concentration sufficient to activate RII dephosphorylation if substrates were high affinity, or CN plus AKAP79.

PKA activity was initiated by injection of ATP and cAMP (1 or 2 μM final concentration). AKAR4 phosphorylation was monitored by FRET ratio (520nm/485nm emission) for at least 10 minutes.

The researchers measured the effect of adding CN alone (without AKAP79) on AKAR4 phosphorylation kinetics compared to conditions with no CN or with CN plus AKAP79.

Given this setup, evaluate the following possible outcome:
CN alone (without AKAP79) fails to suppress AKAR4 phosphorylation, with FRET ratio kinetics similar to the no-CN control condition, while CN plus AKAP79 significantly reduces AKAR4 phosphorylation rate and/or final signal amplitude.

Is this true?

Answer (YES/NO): NO